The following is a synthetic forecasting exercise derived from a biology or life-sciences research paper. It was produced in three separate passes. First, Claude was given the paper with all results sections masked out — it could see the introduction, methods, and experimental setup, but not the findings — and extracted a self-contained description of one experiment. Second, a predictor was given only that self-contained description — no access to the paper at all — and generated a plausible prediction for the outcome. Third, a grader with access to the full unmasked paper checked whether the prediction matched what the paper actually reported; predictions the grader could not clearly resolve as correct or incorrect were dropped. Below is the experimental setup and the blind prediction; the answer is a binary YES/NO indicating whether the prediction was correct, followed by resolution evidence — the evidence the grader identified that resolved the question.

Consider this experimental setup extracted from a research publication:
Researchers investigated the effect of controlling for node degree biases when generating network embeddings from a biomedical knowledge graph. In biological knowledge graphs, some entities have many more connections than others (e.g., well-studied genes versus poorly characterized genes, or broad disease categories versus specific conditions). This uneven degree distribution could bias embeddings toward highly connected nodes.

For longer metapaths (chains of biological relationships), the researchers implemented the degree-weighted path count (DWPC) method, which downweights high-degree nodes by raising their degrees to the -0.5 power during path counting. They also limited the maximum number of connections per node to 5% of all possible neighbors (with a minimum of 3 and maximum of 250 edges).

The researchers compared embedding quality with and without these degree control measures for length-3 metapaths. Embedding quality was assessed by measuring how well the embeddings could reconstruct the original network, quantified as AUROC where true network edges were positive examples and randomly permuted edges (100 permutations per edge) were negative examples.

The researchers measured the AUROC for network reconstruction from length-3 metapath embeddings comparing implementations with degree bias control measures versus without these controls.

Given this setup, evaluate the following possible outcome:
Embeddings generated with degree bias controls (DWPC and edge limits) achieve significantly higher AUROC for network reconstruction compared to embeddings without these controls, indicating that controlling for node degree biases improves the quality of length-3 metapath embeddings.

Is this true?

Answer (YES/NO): YES